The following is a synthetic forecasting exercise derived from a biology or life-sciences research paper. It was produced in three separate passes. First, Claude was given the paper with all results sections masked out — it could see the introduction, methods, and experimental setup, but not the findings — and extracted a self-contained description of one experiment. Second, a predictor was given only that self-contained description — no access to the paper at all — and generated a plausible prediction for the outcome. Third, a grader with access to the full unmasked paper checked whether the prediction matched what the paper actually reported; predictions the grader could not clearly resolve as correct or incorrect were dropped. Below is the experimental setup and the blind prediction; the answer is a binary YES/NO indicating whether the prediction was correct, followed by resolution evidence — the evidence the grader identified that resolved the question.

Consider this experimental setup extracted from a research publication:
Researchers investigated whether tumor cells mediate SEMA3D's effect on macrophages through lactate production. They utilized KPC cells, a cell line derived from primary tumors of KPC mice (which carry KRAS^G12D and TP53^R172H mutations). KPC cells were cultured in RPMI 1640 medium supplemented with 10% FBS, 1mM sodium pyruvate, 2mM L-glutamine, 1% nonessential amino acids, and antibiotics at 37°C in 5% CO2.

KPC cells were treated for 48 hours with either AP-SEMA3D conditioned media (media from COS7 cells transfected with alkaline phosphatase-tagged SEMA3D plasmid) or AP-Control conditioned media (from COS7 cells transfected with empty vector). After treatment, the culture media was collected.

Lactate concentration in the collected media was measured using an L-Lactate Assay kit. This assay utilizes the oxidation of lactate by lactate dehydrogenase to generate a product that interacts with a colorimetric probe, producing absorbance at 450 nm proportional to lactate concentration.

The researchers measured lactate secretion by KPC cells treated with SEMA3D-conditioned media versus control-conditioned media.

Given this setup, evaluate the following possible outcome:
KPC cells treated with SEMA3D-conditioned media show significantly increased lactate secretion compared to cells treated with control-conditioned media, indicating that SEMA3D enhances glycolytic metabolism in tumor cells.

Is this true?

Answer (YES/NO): YES